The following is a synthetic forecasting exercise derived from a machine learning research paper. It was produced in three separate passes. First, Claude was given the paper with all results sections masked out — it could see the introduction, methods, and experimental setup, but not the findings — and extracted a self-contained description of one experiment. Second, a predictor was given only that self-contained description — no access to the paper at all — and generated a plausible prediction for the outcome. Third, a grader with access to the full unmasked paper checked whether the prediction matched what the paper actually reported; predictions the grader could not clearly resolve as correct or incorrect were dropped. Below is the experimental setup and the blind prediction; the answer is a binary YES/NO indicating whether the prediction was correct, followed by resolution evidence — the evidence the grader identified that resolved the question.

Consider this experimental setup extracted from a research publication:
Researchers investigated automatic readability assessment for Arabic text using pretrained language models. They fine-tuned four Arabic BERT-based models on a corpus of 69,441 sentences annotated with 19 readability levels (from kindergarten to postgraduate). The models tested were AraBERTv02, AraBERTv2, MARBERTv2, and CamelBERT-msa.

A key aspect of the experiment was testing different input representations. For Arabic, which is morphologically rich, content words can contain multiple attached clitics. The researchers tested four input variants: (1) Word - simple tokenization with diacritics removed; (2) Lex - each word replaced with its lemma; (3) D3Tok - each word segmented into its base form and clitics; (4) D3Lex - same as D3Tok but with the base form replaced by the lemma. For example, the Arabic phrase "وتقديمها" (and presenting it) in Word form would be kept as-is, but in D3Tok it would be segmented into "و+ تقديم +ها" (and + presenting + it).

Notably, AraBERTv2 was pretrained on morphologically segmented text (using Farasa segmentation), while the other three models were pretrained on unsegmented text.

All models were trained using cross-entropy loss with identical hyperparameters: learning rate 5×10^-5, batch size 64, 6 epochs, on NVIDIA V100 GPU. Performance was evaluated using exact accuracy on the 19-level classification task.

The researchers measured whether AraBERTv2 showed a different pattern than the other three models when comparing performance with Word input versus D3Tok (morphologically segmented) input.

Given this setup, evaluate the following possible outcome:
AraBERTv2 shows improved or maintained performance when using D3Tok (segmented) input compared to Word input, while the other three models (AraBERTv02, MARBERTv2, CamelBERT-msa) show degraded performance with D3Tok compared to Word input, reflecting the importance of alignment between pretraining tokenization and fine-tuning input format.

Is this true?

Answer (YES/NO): YES